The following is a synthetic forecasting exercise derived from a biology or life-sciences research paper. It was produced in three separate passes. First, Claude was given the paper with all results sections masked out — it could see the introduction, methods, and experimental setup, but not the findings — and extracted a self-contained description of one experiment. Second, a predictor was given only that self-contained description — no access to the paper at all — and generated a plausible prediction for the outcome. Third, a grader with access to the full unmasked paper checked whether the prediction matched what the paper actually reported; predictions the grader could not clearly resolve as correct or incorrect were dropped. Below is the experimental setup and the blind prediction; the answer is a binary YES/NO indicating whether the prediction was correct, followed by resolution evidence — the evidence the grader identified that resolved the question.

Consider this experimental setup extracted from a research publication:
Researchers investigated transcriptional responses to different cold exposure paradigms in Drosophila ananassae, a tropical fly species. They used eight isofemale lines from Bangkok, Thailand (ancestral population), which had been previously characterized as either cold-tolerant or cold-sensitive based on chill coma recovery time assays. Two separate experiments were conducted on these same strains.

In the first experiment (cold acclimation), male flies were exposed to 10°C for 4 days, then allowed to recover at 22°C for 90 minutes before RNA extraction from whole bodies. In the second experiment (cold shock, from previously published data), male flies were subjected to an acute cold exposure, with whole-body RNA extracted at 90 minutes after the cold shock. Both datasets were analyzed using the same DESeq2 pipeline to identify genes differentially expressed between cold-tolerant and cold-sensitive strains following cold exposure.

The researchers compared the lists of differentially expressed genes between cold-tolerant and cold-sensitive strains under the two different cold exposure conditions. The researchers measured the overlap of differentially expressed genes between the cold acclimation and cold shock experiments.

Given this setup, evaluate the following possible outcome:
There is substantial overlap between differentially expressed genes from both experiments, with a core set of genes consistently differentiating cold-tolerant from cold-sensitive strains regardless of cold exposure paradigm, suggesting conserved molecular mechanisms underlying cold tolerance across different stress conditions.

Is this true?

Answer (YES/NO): YES